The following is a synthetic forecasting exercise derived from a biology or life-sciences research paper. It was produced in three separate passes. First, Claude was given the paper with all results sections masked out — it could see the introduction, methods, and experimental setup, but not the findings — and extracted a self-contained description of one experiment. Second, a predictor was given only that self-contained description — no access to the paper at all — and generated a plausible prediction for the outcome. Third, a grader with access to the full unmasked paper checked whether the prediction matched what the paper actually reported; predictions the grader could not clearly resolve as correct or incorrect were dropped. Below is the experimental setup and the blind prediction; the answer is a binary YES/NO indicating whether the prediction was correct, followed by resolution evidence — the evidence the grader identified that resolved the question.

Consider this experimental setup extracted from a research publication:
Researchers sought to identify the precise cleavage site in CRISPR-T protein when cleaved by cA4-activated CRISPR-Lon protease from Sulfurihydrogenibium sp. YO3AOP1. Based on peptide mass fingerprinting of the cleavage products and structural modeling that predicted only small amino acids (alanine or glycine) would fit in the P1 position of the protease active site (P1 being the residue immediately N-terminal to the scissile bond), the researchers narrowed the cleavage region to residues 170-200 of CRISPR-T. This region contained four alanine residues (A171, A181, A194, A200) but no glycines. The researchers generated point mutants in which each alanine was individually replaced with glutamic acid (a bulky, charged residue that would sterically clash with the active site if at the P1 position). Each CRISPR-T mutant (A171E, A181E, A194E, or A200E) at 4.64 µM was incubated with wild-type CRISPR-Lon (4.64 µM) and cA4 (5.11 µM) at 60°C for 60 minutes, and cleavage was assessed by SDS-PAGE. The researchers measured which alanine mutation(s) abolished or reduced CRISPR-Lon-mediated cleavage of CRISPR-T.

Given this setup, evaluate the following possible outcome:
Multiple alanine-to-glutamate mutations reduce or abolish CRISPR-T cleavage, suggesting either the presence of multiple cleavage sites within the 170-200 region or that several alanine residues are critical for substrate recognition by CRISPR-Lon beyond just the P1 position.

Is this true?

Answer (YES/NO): YES